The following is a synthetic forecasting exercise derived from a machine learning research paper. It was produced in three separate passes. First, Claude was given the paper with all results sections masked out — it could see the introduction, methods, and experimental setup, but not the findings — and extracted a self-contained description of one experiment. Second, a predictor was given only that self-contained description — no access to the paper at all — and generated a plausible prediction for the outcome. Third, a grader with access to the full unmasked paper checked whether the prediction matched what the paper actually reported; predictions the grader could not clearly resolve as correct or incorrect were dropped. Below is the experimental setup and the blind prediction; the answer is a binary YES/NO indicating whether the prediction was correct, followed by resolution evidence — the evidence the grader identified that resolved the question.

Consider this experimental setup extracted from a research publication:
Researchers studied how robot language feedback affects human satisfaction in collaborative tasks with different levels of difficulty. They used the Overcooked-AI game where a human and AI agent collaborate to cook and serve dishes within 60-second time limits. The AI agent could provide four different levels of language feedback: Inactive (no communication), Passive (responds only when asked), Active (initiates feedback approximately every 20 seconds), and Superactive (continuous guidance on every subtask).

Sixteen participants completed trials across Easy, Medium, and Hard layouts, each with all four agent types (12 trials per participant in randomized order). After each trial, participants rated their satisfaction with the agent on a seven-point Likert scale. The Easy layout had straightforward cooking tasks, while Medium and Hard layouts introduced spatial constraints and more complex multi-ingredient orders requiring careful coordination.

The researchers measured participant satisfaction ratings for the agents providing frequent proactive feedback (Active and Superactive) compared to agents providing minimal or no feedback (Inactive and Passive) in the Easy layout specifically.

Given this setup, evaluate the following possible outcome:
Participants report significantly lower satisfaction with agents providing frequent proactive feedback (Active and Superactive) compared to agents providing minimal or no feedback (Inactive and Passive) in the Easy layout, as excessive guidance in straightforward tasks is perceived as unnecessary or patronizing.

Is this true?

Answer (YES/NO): NO